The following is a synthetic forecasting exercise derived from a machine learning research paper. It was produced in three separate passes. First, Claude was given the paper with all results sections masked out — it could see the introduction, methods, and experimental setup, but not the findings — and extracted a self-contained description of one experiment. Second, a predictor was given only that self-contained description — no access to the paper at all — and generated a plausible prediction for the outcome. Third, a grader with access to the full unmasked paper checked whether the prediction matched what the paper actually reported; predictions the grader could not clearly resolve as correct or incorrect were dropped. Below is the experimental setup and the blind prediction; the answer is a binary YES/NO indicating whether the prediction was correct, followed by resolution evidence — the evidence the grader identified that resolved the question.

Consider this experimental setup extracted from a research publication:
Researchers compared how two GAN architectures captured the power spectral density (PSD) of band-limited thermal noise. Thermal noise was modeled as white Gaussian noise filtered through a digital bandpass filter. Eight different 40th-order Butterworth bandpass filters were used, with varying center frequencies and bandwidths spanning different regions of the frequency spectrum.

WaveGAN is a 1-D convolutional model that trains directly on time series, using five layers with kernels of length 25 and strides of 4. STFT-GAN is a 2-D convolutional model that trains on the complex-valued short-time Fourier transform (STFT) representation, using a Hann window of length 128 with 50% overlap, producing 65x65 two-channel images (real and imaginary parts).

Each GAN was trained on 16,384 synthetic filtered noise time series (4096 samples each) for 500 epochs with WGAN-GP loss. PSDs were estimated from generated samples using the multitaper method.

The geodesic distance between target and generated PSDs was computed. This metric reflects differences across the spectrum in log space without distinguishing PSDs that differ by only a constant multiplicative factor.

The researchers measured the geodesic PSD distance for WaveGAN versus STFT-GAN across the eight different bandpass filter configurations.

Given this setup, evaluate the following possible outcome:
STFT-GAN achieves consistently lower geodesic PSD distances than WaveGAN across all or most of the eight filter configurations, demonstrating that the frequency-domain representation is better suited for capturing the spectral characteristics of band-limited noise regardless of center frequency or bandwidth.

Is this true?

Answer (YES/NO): YES